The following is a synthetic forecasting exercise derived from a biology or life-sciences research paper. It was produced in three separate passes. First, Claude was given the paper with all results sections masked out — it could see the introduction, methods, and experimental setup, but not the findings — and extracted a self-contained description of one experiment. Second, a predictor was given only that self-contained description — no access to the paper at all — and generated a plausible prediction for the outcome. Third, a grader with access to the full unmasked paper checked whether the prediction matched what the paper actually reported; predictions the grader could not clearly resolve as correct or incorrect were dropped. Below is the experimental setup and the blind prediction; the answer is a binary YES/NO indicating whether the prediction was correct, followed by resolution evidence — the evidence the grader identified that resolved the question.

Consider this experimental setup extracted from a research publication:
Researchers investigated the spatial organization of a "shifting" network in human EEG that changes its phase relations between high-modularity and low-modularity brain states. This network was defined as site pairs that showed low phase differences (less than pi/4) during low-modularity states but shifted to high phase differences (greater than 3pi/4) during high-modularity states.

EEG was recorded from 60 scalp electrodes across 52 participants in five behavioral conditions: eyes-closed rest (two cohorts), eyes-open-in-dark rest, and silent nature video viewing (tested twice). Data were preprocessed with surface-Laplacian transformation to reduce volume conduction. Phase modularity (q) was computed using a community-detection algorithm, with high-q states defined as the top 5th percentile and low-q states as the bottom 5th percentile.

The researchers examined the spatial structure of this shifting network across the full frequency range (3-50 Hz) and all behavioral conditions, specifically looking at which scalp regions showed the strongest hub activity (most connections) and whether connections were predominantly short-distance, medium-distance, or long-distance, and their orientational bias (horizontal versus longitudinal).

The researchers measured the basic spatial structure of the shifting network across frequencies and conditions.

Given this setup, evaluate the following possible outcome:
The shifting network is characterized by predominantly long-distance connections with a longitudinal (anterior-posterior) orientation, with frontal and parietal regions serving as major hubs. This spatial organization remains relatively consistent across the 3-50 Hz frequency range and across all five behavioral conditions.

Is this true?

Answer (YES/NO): YES